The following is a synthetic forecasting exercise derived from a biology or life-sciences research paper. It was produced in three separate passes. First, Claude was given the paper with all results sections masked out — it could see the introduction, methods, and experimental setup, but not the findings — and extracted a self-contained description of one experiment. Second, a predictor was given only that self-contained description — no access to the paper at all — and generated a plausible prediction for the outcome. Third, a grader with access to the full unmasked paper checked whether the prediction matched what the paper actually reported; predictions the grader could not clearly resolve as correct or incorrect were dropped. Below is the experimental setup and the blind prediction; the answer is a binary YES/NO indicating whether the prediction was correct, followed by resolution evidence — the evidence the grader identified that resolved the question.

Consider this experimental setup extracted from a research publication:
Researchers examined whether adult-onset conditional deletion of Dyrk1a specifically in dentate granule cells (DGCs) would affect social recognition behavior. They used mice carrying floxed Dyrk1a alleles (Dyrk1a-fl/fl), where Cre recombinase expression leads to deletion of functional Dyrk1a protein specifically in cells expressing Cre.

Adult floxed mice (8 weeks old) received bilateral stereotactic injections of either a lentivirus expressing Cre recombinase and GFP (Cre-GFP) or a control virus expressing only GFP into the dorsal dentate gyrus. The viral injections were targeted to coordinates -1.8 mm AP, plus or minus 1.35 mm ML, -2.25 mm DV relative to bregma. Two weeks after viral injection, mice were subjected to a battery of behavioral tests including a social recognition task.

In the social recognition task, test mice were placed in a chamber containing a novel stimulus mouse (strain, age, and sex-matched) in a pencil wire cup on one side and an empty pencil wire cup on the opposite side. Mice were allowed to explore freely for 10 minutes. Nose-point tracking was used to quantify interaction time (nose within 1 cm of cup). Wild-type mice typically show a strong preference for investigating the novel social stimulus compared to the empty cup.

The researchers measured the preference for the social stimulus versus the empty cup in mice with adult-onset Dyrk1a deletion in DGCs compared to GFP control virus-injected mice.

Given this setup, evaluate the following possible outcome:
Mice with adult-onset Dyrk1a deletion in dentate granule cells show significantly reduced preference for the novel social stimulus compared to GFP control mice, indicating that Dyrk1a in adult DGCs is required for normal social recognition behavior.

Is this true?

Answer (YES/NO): YES